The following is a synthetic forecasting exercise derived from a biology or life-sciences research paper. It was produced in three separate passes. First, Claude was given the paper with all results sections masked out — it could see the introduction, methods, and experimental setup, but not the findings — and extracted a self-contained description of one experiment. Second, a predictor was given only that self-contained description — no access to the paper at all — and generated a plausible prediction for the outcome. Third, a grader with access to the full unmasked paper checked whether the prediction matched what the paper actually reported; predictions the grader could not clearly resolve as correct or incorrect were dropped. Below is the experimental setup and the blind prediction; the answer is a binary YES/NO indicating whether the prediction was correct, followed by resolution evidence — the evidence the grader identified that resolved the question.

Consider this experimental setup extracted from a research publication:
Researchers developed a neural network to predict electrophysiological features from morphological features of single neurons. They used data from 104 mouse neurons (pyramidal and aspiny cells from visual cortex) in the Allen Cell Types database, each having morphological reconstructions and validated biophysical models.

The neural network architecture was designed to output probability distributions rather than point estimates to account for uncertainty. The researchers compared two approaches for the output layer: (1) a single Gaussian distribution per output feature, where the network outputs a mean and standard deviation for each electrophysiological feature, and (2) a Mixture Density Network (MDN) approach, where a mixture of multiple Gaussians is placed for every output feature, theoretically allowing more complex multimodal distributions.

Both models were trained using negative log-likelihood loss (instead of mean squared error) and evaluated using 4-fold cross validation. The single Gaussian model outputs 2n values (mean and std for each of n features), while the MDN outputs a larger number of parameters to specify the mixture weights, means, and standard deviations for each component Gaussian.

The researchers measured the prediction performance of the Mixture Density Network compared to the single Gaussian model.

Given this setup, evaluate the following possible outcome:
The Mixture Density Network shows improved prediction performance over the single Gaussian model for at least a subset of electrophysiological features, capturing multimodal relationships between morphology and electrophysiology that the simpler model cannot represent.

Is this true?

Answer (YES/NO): NO